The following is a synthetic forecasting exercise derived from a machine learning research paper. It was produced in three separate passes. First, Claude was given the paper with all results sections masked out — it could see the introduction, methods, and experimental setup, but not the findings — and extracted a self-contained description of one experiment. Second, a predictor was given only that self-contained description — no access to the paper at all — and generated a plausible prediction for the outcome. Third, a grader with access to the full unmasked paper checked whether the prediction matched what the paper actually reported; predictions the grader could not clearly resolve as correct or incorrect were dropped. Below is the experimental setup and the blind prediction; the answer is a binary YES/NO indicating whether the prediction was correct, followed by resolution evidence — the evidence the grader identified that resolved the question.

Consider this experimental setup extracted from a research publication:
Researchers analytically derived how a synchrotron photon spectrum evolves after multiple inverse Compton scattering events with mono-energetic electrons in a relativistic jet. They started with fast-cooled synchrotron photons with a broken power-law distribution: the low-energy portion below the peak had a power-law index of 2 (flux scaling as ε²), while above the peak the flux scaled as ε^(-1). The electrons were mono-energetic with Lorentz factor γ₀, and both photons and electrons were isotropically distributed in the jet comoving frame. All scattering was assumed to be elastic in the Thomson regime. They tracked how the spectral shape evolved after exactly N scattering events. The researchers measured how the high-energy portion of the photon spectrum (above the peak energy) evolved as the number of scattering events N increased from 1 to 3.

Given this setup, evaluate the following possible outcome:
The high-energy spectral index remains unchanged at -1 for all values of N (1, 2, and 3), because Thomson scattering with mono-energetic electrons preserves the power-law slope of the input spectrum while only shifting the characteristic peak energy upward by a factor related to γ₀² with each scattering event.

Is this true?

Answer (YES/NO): YES